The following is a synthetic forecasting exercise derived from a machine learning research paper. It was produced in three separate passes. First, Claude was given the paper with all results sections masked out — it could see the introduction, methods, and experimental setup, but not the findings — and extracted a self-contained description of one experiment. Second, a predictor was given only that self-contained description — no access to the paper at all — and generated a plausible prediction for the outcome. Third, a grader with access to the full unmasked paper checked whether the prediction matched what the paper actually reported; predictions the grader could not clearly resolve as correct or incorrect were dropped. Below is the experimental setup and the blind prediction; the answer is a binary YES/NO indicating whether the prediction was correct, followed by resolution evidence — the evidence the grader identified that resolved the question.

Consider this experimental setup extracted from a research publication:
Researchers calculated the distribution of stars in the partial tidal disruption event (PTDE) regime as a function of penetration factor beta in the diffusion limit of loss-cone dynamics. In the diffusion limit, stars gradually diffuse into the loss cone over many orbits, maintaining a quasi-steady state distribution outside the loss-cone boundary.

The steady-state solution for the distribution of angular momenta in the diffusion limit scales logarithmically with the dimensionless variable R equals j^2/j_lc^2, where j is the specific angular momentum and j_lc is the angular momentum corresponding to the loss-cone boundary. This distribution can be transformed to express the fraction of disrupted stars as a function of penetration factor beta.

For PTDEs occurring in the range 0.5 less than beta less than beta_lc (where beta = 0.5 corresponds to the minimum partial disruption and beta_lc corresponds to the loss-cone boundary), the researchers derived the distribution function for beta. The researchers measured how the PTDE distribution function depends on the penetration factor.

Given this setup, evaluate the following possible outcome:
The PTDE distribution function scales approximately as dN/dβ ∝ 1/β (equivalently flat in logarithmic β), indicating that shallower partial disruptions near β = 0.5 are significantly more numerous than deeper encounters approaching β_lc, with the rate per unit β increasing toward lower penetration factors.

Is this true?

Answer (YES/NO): NO